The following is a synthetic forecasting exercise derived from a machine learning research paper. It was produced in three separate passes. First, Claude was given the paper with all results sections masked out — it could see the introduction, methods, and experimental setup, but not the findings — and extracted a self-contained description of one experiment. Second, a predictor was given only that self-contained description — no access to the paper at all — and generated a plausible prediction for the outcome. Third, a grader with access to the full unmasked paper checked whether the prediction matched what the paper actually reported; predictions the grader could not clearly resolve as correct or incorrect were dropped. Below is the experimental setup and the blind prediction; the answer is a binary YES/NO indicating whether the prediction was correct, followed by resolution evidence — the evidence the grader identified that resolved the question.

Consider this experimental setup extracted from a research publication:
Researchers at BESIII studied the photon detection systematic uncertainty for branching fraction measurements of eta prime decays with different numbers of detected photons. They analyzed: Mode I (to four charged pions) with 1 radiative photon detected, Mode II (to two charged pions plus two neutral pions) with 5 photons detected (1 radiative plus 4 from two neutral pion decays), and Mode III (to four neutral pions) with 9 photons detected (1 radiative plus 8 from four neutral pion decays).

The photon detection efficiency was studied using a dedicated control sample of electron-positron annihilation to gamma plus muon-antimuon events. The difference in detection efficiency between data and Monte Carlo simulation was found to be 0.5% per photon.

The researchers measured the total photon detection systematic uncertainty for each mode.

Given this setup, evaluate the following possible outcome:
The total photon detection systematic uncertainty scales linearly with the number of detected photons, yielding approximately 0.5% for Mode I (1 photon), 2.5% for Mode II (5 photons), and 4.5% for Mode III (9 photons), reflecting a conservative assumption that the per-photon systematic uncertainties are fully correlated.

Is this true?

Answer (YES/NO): YES